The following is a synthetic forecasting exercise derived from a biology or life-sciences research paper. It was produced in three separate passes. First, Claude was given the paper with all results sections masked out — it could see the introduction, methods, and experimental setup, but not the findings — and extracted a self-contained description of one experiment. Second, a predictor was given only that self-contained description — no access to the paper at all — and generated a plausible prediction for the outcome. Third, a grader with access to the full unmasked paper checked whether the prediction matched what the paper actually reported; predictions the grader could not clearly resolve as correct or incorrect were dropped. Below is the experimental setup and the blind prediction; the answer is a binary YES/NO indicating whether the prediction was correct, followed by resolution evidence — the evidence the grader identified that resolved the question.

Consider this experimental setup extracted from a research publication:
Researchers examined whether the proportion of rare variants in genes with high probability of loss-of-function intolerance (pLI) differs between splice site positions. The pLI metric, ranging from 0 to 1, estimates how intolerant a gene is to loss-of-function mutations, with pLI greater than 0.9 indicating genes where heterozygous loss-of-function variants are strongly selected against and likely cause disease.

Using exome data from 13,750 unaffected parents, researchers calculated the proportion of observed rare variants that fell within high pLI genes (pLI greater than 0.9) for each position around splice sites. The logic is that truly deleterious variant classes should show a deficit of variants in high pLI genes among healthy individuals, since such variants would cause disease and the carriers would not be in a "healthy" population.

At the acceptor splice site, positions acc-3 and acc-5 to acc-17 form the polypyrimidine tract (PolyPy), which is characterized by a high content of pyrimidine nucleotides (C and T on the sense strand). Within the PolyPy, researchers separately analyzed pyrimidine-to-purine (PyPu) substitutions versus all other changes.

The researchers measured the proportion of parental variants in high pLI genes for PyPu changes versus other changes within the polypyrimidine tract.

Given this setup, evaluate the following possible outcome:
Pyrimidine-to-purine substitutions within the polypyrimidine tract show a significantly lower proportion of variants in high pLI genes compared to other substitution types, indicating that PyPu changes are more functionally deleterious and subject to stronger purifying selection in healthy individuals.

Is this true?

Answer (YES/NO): YES